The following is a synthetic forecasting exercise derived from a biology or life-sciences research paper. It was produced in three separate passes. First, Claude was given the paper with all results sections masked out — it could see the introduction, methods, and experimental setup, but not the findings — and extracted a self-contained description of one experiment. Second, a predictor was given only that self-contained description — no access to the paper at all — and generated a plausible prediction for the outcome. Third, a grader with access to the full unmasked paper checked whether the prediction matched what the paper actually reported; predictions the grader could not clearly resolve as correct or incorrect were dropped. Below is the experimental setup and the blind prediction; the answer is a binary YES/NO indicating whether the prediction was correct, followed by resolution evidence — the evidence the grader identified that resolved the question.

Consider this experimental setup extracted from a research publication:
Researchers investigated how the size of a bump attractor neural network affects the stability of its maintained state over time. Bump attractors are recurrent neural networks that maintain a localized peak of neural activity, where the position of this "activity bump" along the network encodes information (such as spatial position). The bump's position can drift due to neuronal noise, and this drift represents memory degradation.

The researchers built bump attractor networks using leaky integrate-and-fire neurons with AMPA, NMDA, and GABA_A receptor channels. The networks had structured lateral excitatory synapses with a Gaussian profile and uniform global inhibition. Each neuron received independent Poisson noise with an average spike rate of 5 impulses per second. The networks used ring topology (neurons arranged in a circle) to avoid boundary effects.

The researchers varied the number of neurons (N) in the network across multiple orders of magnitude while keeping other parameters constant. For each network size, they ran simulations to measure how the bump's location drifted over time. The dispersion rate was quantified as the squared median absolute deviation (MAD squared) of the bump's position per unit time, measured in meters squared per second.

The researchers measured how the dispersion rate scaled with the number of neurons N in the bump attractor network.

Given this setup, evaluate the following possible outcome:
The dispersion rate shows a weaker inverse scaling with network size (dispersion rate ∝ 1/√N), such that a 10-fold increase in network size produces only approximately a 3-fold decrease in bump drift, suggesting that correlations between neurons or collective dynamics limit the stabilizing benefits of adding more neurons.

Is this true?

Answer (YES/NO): NO